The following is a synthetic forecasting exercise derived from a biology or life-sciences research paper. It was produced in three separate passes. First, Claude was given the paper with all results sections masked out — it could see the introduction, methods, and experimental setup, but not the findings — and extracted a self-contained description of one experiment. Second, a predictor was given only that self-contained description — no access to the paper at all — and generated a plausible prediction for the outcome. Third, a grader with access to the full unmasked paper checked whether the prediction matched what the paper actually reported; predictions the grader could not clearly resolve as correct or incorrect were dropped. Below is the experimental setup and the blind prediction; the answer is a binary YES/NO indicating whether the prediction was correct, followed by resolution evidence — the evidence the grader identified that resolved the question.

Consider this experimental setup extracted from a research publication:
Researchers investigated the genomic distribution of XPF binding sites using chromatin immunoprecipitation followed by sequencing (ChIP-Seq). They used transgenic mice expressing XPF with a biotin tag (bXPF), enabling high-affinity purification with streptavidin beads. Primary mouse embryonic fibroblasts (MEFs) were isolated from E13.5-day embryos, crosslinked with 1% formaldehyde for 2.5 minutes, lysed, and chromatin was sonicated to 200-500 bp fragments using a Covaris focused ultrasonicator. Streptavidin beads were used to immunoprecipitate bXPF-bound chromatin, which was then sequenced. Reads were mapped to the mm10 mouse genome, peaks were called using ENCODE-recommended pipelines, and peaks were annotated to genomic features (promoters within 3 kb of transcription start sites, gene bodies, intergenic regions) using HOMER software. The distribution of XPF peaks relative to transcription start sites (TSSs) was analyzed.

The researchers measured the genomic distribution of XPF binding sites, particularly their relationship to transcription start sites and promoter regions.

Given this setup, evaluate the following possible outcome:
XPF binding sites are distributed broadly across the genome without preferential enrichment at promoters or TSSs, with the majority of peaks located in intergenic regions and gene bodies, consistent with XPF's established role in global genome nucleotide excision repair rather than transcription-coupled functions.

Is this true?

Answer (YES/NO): NO